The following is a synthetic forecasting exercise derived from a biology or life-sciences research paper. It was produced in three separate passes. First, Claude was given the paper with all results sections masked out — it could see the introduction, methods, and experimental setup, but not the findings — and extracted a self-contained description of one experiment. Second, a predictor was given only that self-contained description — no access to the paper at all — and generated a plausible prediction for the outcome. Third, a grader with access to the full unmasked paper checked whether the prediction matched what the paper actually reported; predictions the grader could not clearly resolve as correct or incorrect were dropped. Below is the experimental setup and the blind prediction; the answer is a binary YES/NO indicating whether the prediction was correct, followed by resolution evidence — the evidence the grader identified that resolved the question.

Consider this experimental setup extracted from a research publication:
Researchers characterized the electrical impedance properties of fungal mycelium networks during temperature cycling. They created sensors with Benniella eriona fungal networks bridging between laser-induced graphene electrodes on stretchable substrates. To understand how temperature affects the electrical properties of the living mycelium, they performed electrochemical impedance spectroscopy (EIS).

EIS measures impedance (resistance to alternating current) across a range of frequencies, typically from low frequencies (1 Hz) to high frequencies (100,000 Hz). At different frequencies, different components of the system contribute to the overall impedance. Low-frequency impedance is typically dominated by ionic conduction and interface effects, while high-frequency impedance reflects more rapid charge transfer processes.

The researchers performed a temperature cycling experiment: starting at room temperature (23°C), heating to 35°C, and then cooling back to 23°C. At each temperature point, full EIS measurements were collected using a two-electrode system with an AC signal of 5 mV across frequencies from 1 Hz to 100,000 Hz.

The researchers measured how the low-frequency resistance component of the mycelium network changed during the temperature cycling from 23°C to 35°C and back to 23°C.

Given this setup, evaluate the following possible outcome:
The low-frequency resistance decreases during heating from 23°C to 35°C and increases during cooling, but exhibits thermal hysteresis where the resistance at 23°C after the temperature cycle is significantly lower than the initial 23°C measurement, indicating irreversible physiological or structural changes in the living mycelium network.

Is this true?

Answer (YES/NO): NO